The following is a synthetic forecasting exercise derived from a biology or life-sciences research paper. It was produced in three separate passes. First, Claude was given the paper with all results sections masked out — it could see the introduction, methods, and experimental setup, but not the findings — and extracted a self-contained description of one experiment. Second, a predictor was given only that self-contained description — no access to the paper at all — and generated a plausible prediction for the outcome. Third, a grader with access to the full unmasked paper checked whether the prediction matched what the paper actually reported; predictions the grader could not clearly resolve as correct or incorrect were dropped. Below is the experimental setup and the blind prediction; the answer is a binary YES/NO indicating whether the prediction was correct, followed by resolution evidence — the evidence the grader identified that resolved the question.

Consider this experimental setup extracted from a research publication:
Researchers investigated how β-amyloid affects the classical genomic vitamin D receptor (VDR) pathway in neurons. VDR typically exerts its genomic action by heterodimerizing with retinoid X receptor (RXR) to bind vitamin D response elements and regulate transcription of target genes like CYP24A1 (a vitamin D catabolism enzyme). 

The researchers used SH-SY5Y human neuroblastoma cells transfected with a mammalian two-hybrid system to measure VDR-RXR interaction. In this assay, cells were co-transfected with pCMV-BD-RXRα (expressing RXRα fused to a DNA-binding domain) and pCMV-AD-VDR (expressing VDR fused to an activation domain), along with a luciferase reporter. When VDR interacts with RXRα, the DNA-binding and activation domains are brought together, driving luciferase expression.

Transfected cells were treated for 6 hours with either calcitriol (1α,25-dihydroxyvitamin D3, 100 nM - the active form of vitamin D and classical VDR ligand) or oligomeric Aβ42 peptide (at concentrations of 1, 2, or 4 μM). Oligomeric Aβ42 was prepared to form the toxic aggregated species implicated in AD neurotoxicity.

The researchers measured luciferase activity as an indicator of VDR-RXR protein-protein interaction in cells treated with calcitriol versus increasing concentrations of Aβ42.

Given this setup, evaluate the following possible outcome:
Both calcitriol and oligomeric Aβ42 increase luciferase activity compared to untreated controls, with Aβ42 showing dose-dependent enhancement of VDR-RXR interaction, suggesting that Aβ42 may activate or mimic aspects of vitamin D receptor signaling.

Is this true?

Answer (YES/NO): NO